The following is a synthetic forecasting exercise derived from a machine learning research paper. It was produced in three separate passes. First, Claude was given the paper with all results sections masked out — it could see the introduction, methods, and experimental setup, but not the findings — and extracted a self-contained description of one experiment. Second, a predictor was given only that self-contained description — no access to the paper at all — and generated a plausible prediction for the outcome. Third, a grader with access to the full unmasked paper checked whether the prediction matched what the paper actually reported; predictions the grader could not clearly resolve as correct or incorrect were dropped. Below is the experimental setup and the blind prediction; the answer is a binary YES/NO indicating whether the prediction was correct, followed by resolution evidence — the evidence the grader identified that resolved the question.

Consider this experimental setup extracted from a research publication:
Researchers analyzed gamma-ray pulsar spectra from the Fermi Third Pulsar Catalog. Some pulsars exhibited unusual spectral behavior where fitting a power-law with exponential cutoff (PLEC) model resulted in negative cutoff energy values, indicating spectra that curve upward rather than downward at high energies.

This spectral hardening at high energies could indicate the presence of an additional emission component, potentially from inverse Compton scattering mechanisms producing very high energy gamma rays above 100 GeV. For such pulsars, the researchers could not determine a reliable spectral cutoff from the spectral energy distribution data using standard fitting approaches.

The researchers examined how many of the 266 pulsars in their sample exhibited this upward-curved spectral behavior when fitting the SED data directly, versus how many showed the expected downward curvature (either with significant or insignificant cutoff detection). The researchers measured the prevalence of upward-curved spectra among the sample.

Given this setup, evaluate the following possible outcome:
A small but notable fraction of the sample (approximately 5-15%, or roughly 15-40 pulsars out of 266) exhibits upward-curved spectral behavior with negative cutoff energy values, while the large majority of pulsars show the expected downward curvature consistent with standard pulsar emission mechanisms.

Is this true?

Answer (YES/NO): YES